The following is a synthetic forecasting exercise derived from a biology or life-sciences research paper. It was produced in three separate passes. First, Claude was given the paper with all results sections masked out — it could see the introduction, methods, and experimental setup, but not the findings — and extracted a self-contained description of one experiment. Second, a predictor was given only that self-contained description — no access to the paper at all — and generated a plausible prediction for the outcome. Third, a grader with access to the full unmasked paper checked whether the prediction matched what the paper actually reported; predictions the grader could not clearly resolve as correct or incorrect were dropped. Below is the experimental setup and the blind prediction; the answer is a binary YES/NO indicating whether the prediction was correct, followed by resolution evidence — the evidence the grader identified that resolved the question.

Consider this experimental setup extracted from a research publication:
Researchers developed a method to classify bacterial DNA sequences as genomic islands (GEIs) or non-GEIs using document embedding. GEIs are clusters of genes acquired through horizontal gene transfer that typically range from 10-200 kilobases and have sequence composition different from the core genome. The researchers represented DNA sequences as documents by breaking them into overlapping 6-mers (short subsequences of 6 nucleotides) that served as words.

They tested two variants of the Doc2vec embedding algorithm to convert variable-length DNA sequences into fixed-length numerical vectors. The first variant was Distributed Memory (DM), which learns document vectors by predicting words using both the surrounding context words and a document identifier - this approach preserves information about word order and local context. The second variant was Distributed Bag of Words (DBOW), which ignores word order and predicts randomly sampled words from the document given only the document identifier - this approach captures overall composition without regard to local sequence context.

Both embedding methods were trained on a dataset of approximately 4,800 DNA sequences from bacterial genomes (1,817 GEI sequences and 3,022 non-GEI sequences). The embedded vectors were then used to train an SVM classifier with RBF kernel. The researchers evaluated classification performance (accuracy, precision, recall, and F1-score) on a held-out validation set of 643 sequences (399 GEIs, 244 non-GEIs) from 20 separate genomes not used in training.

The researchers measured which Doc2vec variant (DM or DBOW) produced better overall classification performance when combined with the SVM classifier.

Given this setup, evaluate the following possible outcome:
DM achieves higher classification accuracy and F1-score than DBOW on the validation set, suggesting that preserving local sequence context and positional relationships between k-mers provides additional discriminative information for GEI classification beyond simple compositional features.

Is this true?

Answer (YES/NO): NO